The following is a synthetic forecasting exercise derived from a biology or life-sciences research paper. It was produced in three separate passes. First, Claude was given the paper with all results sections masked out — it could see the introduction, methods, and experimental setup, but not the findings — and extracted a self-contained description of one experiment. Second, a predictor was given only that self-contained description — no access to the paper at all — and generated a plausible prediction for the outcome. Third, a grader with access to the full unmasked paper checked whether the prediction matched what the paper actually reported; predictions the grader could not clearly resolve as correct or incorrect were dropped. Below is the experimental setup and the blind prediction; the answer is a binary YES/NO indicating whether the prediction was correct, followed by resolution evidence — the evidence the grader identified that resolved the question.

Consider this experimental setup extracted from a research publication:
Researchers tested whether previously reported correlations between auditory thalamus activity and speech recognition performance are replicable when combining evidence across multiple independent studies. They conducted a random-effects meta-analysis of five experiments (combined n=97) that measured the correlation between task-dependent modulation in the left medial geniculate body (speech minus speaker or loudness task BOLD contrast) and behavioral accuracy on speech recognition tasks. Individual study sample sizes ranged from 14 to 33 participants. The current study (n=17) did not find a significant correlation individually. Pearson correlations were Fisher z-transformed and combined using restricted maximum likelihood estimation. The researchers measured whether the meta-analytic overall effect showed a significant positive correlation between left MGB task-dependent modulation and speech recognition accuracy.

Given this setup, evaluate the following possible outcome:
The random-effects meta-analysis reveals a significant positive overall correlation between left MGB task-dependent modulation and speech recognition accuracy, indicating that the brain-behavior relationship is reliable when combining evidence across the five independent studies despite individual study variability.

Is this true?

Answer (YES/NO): YES